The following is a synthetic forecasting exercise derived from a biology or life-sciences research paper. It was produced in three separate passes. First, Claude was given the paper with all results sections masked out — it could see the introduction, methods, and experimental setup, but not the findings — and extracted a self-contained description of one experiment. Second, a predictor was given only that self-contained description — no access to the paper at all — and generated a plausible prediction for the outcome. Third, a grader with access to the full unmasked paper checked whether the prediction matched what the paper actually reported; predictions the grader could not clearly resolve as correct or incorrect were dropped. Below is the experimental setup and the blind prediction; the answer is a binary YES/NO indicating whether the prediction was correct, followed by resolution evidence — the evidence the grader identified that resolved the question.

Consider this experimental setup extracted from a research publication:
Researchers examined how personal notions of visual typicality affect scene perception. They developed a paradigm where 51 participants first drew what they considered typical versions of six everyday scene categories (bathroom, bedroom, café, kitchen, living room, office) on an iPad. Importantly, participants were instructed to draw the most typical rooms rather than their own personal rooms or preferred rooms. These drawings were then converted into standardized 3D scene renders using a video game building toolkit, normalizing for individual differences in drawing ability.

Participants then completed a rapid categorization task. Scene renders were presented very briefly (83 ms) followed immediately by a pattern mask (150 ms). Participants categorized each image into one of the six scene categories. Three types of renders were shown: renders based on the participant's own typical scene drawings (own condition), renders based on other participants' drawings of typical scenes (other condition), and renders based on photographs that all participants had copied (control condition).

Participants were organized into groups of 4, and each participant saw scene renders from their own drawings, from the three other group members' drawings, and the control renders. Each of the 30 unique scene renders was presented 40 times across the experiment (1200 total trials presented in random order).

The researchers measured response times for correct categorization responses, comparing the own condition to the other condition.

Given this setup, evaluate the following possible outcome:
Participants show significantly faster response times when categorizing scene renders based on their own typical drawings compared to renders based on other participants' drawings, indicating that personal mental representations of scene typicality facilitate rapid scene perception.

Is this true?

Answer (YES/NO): NO